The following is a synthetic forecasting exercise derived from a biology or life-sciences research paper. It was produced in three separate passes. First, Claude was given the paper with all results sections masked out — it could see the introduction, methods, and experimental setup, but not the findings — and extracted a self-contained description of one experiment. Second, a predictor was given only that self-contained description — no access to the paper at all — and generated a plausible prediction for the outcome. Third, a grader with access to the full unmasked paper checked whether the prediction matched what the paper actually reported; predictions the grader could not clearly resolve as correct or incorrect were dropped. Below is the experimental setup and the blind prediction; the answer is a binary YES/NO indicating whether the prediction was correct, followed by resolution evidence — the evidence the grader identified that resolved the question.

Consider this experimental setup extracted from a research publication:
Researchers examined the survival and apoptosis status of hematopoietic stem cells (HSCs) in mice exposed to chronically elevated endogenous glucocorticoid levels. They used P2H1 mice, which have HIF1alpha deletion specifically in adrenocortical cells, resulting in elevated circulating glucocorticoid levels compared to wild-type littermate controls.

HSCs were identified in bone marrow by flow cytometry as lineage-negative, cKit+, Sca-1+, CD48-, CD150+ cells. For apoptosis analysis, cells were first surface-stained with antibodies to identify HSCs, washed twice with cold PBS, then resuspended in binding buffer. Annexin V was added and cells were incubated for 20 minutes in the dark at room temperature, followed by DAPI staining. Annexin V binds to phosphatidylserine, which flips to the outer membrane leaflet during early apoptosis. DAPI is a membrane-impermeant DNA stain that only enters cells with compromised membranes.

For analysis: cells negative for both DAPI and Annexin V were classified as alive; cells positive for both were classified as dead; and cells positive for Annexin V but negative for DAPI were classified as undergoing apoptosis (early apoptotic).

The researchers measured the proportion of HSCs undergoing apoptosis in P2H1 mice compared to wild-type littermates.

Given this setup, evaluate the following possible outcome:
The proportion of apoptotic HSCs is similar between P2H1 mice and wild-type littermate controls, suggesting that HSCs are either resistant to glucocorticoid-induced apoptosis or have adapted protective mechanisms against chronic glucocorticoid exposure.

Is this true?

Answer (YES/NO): YES